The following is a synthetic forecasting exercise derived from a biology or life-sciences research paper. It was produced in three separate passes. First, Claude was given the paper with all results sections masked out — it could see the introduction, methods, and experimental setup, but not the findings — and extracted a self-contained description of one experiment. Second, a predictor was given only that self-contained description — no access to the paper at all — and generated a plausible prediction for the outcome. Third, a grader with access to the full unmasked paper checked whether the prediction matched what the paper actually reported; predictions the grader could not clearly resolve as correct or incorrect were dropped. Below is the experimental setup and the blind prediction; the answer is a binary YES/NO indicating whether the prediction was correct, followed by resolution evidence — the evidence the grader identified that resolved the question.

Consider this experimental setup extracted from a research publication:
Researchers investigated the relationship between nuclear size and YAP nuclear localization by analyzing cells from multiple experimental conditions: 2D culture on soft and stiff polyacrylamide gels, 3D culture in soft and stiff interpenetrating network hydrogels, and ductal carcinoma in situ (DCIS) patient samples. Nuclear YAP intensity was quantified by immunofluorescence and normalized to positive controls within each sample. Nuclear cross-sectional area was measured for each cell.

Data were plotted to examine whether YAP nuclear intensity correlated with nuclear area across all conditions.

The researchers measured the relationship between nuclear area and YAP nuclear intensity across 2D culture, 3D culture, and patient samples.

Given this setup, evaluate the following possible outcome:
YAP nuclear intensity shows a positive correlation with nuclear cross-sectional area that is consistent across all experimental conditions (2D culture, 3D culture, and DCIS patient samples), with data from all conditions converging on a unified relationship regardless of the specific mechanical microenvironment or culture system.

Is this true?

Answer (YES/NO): NO